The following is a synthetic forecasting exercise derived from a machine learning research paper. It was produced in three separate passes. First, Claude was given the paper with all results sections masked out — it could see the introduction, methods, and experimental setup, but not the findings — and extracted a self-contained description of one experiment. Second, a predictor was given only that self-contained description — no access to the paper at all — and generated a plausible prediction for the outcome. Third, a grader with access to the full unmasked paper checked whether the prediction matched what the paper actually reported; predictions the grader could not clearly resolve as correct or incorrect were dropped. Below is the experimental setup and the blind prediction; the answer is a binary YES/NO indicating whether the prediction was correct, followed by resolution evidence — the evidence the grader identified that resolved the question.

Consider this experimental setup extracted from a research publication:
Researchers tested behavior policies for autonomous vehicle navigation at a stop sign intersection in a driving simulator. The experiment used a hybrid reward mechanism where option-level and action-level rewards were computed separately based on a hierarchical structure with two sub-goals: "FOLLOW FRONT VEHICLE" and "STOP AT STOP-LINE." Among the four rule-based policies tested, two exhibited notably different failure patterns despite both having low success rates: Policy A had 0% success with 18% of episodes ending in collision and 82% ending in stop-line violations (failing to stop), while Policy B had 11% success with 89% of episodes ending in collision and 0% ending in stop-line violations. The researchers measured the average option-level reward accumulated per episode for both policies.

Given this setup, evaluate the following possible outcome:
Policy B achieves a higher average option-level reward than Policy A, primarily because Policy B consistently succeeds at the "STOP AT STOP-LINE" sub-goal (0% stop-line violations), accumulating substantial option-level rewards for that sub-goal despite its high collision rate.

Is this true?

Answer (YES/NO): NO